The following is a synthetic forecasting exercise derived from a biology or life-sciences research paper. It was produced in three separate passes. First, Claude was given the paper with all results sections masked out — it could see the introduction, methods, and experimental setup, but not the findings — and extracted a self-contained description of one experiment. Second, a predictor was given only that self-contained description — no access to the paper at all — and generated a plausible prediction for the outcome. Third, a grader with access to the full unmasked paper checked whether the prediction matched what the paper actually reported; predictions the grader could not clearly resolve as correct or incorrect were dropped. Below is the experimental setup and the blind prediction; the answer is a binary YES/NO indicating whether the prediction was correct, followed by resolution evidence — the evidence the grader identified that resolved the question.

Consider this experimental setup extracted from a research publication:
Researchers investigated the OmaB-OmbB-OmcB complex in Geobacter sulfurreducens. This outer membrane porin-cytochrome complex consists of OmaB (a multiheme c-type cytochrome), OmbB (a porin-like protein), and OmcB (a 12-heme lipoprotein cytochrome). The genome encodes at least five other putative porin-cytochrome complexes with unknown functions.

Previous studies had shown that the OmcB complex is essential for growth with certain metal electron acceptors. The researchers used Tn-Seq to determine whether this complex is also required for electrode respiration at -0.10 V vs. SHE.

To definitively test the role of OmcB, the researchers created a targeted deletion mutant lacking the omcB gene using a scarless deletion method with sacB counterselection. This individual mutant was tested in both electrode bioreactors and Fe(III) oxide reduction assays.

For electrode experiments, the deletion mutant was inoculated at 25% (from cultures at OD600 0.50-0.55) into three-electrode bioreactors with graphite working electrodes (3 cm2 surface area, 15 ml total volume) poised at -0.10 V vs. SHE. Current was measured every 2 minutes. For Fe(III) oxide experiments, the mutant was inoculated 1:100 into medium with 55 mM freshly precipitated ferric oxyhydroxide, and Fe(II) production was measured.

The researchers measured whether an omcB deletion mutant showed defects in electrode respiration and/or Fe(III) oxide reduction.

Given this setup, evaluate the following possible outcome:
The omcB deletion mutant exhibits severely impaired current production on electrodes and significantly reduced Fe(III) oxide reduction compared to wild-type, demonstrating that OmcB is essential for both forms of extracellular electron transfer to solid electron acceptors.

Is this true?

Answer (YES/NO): NO